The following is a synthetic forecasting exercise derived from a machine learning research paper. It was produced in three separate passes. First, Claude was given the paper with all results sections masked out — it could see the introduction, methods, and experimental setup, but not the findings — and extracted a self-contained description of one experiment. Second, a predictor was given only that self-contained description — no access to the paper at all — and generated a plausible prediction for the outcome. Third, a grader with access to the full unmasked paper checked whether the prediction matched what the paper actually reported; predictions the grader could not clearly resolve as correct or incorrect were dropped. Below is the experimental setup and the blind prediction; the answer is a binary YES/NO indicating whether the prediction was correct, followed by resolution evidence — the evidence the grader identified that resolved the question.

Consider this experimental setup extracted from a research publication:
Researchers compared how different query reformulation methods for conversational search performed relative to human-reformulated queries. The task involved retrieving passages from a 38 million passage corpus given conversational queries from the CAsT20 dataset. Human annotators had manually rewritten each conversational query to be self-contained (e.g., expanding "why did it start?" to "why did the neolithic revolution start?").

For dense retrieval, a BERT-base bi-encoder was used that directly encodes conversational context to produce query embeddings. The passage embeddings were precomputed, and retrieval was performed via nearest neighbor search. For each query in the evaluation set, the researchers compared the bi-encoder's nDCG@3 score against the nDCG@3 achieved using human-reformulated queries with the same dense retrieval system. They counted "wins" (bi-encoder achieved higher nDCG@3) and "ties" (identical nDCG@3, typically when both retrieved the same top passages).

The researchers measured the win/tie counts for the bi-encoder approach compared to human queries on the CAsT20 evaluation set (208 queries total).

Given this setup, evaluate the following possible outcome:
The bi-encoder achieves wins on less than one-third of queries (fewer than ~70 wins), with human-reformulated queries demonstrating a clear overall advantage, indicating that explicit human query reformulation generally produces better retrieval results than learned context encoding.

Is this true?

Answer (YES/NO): YES